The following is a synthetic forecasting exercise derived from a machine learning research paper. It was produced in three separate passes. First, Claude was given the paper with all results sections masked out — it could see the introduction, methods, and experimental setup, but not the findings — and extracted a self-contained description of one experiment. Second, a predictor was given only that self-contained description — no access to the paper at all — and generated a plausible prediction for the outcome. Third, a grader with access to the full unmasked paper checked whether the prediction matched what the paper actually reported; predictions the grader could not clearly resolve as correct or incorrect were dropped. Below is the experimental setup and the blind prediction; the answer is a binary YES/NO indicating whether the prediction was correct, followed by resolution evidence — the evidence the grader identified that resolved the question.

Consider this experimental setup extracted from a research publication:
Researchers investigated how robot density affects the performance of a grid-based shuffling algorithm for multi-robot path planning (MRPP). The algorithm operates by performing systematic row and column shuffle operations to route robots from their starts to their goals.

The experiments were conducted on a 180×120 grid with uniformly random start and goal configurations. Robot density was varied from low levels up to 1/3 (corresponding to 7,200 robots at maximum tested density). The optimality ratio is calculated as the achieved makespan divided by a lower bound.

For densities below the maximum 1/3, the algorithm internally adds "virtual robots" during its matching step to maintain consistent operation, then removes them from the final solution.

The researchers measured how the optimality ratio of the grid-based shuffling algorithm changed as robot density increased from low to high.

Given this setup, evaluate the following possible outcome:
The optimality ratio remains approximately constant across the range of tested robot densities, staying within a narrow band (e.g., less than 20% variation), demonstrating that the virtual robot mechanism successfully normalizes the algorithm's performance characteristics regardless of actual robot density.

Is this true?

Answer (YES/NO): NO